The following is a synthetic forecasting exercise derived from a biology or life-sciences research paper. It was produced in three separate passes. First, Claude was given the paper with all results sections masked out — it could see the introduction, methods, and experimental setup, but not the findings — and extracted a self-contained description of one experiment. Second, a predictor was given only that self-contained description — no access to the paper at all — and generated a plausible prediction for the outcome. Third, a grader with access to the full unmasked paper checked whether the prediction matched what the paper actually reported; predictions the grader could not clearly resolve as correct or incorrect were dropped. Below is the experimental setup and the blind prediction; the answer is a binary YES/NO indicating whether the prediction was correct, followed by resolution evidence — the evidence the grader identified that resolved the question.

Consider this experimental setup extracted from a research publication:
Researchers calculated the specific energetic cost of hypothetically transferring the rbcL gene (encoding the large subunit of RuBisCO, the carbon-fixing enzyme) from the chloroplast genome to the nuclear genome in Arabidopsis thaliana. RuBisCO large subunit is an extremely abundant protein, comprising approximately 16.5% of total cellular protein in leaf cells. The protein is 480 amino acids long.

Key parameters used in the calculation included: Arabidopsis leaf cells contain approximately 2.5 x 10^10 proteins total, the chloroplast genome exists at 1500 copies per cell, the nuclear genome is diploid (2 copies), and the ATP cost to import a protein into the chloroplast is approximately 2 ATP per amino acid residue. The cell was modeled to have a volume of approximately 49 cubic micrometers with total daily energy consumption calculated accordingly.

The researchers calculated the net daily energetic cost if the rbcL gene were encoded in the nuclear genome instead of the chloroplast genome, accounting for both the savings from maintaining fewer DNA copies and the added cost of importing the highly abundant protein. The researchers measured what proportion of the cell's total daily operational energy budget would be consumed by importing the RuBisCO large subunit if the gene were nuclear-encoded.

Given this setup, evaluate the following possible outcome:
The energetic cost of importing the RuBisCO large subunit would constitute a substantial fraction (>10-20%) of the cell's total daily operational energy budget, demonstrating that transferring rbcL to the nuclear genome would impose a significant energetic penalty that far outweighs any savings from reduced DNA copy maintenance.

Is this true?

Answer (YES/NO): NO